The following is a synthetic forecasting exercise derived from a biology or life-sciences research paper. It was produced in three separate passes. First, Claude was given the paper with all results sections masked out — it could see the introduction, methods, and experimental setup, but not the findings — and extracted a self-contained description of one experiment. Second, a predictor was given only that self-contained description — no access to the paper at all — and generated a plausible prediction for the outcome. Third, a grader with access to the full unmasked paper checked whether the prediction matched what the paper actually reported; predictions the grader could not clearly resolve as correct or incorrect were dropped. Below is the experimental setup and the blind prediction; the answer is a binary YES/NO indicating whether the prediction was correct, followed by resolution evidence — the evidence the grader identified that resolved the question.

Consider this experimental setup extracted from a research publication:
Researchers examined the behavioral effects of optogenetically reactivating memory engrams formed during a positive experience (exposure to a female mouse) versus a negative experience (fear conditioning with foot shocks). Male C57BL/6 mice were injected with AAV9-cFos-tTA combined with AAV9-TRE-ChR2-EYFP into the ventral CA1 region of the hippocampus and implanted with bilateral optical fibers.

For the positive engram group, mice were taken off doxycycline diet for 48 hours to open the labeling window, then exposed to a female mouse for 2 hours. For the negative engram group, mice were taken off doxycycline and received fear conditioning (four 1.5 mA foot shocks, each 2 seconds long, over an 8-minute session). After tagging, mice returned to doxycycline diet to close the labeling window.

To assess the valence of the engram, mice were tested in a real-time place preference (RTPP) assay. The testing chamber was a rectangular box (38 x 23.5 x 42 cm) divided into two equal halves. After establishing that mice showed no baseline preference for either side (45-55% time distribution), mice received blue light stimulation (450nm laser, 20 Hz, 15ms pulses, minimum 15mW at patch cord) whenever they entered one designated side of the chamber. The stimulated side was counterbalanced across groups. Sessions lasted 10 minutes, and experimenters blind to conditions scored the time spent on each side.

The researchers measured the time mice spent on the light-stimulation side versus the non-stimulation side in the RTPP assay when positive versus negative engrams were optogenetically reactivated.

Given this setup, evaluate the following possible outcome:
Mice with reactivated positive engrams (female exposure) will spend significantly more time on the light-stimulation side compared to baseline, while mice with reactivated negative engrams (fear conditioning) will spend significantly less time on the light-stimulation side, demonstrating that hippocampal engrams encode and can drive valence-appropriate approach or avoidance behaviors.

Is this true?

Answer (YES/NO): NO